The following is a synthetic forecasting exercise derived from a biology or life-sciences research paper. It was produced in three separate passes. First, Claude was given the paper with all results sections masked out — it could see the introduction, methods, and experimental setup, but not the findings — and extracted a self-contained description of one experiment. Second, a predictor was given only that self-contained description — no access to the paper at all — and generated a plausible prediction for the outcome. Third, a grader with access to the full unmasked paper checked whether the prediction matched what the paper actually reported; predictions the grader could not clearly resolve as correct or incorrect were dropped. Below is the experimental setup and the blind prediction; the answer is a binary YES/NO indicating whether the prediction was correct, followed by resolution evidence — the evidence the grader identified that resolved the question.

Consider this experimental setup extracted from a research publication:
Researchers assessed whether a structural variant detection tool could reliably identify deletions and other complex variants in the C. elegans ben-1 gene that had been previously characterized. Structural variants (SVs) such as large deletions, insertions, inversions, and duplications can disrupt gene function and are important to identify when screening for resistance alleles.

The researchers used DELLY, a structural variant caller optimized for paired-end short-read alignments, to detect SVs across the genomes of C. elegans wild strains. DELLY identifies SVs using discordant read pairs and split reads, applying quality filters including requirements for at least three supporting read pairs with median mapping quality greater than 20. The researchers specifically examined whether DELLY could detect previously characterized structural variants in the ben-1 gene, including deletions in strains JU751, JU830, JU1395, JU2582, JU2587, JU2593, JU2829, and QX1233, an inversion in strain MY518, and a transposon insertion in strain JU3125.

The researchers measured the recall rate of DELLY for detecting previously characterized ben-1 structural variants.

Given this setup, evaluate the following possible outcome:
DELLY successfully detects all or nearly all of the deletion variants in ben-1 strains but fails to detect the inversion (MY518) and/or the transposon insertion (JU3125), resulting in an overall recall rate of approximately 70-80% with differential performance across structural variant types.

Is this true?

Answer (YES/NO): NO